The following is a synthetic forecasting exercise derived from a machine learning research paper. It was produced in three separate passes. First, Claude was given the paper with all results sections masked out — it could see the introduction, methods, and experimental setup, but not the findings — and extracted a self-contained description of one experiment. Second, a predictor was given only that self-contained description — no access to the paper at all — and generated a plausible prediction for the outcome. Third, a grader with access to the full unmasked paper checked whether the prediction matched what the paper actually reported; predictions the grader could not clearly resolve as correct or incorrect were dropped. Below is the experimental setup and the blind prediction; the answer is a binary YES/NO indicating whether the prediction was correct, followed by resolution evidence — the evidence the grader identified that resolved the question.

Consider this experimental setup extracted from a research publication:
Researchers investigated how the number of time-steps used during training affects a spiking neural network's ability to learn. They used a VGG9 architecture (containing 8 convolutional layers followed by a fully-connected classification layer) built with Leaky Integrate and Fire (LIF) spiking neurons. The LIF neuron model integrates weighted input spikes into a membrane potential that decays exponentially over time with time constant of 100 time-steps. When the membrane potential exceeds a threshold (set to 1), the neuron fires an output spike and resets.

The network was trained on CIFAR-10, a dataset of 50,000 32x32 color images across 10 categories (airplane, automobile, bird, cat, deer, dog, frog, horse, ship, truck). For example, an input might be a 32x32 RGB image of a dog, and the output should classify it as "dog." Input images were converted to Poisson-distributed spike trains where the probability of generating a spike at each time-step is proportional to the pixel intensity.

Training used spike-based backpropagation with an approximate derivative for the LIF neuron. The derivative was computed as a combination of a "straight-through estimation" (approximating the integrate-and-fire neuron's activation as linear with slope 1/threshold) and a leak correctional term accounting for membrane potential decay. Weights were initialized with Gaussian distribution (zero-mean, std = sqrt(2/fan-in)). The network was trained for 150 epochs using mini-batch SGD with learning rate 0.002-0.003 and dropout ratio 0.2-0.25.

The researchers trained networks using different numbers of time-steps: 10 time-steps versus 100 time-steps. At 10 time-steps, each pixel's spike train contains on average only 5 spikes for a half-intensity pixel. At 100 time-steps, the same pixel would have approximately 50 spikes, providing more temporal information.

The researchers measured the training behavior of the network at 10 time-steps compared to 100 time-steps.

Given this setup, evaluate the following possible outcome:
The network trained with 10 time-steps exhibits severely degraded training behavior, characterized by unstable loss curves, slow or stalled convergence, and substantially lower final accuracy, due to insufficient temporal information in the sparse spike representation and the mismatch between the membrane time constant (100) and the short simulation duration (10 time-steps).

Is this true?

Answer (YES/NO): NO